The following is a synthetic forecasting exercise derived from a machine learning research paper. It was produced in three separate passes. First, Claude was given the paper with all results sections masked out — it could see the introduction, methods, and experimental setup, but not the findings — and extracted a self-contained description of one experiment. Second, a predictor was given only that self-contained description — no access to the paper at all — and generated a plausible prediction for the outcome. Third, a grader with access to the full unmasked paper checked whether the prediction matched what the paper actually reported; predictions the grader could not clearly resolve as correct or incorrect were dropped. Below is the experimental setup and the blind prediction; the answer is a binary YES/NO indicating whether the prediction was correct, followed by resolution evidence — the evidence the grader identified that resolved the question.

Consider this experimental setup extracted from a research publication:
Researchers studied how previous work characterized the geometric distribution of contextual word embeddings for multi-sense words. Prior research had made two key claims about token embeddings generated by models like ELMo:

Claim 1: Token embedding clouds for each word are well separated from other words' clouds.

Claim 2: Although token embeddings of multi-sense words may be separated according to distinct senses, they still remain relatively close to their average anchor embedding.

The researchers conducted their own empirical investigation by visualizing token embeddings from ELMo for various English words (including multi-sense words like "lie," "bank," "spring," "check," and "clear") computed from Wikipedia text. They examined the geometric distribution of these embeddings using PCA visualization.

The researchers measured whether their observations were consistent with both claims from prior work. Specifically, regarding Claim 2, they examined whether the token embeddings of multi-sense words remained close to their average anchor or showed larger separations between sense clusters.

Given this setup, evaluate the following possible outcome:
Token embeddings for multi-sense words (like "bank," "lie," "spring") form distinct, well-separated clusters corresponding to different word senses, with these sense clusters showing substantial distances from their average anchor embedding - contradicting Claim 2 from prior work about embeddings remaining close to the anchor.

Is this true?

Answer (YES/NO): YES